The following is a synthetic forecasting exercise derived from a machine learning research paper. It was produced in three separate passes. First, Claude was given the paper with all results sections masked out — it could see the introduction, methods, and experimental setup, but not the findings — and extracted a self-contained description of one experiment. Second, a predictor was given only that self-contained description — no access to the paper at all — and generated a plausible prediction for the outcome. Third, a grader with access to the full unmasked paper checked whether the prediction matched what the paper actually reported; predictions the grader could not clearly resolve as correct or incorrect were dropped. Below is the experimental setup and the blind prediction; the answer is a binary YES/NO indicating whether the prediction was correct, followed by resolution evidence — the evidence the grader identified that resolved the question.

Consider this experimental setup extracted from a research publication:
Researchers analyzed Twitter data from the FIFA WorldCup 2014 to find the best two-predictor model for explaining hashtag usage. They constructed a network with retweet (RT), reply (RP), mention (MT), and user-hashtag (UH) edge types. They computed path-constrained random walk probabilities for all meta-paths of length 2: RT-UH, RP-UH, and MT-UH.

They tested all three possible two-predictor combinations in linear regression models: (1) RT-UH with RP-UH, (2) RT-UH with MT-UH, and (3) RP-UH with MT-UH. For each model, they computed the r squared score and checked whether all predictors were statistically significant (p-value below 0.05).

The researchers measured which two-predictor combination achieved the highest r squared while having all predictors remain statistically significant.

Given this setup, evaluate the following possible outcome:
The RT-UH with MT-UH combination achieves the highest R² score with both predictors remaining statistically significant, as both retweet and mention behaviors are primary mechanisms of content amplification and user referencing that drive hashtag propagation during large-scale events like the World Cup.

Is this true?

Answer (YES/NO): NO